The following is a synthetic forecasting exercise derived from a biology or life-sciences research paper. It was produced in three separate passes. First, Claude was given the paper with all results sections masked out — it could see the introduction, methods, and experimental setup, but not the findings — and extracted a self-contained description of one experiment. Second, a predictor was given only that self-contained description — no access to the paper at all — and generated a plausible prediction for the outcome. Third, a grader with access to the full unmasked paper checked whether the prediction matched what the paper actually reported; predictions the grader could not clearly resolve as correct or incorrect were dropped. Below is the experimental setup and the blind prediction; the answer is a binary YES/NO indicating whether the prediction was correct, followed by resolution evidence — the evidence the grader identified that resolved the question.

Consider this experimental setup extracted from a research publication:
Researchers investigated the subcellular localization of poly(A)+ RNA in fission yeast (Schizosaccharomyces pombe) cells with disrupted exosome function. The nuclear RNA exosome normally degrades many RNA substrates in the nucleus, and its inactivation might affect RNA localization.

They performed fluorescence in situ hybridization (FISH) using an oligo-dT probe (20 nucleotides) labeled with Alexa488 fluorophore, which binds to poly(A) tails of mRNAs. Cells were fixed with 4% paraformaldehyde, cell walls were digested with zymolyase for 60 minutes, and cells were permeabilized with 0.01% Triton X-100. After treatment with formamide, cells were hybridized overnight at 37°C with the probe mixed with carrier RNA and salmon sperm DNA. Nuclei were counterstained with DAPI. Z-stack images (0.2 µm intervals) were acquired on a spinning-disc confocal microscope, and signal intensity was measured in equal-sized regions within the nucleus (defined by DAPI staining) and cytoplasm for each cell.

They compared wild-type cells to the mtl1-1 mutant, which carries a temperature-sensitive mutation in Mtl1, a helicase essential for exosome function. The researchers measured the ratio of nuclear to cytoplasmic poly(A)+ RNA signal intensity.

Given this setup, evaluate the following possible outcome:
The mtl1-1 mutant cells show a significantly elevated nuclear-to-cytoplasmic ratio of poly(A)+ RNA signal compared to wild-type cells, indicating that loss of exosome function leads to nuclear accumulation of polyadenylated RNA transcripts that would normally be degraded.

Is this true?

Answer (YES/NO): YES